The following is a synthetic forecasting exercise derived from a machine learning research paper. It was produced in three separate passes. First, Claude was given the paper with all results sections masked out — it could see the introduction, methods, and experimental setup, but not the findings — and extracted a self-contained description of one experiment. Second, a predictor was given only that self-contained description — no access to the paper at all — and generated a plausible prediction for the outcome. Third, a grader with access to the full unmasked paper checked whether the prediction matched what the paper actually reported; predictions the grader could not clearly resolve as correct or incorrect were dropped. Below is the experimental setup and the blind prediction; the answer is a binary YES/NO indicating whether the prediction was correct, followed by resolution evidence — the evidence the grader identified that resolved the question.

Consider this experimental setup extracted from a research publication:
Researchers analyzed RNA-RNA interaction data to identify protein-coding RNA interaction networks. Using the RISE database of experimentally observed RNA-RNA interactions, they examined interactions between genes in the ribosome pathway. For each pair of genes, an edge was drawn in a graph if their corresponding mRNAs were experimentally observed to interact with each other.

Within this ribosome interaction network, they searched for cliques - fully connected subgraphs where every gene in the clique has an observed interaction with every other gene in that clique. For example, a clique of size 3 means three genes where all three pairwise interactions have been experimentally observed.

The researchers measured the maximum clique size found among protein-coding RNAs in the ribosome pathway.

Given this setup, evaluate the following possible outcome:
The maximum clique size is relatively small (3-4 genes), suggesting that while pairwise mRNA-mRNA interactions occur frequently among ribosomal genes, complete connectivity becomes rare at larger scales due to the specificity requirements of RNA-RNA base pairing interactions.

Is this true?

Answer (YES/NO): YES